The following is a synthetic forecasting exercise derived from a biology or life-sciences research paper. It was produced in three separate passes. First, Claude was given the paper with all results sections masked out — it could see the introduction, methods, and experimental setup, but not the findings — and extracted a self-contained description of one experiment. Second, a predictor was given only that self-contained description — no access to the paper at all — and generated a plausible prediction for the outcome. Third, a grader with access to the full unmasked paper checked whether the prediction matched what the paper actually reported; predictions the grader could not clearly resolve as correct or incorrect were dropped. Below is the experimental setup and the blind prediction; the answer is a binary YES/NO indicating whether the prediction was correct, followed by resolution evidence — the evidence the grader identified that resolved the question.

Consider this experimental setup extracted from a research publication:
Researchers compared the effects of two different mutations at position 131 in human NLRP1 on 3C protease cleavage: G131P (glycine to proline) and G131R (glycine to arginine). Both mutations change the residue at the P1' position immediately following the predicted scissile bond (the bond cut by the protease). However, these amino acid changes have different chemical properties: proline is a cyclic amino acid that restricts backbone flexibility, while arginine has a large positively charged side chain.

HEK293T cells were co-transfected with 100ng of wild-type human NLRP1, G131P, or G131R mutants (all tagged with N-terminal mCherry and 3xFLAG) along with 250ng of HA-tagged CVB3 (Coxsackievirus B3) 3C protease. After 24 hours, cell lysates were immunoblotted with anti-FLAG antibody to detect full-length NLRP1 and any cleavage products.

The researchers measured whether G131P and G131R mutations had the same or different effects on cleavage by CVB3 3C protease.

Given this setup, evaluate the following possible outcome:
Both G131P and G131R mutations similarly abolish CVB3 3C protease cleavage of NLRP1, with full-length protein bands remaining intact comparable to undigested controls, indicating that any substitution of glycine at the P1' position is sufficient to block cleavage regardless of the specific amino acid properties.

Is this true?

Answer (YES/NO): YES